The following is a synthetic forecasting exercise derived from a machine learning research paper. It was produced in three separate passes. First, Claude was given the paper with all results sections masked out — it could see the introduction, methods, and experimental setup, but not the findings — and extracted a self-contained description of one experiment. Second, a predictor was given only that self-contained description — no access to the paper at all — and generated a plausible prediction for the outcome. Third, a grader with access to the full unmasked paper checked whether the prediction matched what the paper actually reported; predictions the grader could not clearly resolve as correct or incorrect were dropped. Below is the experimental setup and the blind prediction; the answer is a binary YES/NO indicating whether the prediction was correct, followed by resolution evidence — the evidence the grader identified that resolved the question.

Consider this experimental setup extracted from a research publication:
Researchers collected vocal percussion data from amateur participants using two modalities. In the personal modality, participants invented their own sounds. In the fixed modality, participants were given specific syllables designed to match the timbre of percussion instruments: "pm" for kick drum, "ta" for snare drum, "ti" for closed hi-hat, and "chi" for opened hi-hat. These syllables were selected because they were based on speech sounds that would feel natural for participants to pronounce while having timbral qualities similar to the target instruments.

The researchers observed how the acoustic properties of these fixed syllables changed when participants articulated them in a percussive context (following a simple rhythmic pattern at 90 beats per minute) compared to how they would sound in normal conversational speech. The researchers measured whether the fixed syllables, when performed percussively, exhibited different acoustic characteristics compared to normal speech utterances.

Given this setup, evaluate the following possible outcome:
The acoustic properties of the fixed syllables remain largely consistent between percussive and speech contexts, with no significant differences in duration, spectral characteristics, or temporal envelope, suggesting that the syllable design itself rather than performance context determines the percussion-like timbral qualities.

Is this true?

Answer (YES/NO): NO